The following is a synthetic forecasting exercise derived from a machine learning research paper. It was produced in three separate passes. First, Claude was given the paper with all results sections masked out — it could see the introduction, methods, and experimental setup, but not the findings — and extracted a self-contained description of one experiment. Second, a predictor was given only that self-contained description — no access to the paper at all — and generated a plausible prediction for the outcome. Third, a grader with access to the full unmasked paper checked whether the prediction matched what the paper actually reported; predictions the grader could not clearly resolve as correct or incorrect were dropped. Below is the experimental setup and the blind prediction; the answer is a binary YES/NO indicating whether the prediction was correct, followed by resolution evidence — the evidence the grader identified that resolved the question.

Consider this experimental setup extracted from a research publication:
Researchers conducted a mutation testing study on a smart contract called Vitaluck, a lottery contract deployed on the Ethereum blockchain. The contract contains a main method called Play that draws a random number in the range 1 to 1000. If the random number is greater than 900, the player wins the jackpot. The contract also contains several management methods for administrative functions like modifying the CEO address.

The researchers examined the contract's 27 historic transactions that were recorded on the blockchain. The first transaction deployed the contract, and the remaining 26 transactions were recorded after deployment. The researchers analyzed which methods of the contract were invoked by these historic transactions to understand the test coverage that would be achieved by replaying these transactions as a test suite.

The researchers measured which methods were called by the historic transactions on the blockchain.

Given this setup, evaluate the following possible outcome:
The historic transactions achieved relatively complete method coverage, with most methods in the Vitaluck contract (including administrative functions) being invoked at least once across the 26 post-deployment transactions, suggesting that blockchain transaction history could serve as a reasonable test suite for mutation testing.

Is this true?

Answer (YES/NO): NO